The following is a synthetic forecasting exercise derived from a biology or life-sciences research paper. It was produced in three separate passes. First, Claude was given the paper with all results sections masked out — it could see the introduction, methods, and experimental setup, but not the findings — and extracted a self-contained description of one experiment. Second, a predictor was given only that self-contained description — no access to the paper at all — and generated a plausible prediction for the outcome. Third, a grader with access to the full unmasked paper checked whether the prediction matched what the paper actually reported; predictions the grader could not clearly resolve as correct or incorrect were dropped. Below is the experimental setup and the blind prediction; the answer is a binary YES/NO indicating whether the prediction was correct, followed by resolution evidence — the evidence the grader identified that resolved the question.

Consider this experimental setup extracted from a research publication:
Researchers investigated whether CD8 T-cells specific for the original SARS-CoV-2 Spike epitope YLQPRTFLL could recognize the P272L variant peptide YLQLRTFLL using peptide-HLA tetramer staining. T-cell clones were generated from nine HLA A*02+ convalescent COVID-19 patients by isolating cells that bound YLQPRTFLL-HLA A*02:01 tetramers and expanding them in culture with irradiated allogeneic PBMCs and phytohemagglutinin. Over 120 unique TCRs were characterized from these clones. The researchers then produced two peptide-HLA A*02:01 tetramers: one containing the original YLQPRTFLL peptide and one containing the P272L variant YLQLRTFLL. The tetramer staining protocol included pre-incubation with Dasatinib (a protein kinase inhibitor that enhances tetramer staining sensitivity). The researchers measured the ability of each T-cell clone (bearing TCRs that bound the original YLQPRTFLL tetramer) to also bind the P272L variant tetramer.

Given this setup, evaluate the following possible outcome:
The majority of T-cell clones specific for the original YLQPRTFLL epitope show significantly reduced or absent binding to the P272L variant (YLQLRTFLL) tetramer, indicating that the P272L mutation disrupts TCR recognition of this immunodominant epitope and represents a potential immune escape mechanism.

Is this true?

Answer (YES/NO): YES